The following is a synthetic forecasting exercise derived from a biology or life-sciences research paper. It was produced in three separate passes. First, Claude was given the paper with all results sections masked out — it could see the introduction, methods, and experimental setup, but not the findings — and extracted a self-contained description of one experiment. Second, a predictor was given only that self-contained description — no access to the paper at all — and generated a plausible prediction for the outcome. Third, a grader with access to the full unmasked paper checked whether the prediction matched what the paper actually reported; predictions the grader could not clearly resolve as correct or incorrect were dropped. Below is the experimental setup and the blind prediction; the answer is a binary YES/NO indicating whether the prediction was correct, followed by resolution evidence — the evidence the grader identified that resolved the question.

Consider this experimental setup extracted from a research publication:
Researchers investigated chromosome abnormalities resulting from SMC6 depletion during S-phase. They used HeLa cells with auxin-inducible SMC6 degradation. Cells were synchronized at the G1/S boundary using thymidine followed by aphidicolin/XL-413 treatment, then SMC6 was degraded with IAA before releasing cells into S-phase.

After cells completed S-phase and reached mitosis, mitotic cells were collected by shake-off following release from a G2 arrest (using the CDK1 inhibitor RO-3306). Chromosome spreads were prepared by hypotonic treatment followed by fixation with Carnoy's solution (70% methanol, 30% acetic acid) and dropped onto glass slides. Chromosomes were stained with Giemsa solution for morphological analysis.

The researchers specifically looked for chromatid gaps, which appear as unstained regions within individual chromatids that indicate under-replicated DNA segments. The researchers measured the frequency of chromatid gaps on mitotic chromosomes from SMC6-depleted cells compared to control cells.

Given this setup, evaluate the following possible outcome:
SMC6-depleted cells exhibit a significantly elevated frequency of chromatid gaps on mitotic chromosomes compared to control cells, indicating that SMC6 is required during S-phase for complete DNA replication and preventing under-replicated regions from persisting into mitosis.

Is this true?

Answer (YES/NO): YES